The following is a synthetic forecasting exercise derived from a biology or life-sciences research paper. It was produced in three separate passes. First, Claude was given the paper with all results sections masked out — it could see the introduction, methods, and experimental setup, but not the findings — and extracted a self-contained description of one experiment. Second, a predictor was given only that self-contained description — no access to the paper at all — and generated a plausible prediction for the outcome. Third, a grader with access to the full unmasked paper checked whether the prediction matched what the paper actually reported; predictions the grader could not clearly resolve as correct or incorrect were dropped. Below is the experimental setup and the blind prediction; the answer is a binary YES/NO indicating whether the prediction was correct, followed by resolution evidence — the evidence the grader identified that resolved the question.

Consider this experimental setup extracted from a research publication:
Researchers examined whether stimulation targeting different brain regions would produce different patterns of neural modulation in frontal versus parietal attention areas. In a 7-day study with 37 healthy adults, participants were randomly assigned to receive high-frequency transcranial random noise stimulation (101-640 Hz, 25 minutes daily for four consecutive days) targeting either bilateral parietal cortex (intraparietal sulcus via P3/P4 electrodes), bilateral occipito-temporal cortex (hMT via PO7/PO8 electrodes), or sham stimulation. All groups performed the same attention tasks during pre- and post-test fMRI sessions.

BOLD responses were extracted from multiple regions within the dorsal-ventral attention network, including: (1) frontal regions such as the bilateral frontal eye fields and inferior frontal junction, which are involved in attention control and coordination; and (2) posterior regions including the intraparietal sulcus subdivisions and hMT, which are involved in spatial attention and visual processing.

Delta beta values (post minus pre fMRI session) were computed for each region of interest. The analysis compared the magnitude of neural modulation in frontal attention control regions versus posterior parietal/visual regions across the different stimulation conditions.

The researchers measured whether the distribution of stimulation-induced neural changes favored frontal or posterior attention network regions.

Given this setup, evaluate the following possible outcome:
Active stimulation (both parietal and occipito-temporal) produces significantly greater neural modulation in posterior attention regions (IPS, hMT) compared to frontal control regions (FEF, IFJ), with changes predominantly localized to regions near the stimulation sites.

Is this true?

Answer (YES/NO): NO